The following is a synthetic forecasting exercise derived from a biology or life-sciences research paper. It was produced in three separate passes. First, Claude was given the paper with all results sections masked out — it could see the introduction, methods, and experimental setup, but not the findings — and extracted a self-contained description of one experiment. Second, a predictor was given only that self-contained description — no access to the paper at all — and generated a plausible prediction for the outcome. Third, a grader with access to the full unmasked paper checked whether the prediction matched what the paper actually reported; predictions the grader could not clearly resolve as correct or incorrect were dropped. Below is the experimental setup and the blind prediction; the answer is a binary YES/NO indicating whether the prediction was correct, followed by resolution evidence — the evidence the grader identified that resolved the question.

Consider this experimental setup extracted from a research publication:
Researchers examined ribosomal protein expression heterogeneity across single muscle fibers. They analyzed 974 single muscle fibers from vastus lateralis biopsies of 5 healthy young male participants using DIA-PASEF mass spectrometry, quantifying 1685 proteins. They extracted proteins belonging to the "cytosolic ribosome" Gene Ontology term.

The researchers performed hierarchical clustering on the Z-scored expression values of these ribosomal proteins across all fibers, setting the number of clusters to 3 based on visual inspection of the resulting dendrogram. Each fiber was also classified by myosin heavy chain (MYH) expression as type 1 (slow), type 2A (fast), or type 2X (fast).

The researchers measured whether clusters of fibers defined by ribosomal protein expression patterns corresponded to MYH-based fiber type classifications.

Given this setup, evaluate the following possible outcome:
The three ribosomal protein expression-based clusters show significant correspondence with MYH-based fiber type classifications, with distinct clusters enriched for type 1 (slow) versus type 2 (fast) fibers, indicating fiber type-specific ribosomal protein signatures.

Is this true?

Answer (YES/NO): NO